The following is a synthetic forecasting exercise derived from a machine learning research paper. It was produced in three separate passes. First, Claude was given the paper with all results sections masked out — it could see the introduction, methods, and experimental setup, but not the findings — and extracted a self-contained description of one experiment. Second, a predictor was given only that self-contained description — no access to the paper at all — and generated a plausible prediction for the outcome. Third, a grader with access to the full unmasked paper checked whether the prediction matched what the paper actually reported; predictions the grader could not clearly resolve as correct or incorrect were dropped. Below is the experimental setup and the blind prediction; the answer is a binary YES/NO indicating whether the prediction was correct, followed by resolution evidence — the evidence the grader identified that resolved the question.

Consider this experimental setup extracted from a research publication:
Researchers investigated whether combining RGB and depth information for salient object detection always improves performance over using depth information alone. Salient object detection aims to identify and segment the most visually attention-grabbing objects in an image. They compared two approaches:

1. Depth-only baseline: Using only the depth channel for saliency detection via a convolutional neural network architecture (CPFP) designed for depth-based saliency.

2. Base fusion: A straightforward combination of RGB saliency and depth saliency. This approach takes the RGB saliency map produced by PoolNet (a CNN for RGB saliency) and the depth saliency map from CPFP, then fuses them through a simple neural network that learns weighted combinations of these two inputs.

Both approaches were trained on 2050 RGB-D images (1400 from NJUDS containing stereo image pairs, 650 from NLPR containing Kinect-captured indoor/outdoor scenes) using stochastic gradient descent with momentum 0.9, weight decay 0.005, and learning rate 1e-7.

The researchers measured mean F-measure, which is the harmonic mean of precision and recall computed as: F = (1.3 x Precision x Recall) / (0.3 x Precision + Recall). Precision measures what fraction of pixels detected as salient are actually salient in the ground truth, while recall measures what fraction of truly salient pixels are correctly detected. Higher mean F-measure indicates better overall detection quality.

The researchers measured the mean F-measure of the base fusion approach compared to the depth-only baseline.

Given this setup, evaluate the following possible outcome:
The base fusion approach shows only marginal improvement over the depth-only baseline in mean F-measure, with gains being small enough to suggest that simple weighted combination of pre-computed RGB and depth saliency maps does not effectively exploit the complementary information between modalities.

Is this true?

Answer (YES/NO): NO